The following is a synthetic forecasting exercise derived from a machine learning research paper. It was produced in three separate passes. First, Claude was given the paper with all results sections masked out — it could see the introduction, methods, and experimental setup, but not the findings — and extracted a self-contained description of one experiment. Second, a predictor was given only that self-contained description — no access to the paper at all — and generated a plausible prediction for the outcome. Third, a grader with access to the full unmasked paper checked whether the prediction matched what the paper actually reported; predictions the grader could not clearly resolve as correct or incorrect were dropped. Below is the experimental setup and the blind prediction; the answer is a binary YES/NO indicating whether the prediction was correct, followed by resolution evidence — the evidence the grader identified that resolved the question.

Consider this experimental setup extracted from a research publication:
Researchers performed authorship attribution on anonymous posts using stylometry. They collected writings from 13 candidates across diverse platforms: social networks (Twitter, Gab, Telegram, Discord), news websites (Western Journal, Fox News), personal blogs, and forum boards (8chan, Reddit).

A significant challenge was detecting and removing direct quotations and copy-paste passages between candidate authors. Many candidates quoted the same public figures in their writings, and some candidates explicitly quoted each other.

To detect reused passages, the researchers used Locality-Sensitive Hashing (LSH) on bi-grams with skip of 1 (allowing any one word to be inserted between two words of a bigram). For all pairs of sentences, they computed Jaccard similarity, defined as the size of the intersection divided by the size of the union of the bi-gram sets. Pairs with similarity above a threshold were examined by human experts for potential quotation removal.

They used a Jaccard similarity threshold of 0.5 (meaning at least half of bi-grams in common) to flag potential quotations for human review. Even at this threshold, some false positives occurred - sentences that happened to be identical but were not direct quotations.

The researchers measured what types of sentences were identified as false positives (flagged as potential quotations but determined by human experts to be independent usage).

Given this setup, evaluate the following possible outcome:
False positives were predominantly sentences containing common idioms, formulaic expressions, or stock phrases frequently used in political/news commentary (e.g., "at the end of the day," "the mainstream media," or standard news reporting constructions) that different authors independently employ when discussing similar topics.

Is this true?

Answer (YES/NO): NO